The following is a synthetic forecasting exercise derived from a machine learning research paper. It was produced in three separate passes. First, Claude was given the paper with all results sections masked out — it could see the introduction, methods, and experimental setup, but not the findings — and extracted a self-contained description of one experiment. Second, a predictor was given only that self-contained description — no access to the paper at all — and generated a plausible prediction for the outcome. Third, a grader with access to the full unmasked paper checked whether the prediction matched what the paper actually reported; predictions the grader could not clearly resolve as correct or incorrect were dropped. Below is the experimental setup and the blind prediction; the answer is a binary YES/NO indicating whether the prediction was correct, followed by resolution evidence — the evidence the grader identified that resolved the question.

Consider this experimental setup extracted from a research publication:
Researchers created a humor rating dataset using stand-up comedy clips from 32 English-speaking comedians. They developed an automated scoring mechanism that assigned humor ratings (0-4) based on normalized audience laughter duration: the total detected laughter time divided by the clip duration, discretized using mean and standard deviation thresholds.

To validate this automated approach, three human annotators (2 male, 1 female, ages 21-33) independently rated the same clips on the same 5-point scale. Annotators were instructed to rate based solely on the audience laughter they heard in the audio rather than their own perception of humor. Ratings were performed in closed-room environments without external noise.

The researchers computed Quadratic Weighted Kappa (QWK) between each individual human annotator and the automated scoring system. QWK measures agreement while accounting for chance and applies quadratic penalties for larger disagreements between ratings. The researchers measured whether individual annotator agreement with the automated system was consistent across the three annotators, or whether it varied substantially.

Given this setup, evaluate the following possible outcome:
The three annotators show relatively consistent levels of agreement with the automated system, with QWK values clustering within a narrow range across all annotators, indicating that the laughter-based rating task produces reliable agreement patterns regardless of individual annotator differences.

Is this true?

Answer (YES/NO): NO